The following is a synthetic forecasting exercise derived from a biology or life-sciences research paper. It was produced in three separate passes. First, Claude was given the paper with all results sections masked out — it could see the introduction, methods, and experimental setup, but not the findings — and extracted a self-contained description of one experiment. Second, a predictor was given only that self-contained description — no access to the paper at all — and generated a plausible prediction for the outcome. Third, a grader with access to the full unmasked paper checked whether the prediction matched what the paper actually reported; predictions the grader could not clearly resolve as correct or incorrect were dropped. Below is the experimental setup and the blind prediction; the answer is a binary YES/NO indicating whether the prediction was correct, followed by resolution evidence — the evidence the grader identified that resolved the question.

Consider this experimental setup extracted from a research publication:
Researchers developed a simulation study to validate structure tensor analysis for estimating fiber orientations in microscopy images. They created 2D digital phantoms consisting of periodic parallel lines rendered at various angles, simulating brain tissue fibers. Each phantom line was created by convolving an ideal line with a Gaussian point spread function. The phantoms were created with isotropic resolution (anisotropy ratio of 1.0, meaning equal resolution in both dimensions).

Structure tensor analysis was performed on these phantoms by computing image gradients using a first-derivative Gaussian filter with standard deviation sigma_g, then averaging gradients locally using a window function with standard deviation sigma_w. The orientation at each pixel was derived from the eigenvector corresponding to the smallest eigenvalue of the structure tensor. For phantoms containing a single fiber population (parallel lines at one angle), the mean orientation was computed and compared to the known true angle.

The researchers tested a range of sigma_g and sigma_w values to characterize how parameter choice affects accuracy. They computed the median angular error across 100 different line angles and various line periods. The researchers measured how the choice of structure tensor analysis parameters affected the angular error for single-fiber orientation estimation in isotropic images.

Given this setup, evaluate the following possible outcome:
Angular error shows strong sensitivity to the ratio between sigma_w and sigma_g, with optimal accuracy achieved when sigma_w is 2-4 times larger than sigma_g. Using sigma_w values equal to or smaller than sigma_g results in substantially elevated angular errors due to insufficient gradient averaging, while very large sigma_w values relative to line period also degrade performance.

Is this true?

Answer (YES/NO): NO